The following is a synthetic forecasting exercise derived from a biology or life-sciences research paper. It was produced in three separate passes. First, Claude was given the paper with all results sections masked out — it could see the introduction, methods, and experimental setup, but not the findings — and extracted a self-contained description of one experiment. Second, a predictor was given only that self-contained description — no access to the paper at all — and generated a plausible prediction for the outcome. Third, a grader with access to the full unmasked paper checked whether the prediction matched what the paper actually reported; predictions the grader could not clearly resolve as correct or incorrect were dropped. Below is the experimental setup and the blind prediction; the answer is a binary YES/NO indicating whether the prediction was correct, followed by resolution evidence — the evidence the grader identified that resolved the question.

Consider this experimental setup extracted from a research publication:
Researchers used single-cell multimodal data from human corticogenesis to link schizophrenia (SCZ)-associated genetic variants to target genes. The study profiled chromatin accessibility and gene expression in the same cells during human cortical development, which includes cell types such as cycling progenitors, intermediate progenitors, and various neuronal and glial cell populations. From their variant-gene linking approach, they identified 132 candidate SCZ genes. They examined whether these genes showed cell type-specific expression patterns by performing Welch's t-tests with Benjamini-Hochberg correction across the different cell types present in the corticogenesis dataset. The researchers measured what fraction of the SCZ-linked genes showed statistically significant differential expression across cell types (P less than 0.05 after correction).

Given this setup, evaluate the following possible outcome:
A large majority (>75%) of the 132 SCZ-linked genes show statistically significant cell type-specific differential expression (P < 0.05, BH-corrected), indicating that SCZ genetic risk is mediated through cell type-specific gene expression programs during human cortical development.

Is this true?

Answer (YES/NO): YES